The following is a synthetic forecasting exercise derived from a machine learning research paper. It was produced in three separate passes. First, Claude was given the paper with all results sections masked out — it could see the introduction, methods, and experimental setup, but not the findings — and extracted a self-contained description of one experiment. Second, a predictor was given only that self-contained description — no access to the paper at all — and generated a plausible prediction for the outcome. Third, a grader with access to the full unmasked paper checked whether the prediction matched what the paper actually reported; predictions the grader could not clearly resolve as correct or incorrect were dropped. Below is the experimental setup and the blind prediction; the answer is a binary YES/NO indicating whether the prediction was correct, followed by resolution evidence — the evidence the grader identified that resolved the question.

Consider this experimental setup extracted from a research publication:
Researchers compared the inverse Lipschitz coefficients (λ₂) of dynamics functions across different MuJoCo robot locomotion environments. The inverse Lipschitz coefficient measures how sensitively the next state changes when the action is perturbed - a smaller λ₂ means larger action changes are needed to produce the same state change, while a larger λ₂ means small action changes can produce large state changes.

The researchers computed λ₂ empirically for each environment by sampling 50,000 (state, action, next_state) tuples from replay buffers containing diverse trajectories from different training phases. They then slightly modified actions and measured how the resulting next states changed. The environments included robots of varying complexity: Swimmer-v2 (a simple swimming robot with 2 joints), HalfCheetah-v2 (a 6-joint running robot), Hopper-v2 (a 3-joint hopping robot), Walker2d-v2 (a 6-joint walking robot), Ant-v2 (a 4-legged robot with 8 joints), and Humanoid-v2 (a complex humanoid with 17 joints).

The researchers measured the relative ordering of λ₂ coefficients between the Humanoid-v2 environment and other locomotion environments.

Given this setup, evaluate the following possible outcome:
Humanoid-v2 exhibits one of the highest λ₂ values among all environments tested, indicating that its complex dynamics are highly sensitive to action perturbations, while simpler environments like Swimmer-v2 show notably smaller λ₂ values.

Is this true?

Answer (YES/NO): NO